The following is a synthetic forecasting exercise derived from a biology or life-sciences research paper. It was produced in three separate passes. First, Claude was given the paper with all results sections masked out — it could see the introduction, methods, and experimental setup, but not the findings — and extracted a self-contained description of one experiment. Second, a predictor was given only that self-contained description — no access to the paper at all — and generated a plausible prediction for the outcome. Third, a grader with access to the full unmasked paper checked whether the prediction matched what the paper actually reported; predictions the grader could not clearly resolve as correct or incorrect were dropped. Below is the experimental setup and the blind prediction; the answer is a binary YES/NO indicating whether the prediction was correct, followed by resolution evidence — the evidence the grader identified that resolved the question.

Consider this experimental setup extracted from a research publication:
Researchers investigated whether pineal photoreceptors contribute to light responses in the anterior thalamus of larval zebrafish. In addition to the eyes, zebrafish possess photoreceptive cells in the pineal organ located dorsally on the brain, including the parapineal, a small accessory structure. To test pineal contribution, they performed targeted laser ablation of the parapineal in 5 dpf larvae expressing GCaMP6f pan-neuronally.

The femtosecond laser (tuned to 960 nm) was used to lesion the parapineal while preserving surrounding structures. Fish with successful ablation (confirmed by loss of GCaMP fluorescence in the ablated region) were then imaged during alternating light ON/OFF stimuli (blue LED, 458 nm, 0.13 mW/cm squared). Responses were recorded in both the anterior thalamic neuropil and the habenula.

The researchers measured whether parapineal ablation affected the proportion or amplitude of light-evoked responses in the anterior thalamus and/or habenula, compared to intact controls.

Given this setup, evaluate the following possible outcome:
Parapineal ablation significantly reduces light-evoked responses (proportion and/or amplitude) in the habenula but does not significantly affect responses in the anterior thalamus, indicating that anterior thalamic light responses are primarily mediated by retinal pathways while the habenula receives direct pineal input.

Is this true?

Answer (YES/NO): NO